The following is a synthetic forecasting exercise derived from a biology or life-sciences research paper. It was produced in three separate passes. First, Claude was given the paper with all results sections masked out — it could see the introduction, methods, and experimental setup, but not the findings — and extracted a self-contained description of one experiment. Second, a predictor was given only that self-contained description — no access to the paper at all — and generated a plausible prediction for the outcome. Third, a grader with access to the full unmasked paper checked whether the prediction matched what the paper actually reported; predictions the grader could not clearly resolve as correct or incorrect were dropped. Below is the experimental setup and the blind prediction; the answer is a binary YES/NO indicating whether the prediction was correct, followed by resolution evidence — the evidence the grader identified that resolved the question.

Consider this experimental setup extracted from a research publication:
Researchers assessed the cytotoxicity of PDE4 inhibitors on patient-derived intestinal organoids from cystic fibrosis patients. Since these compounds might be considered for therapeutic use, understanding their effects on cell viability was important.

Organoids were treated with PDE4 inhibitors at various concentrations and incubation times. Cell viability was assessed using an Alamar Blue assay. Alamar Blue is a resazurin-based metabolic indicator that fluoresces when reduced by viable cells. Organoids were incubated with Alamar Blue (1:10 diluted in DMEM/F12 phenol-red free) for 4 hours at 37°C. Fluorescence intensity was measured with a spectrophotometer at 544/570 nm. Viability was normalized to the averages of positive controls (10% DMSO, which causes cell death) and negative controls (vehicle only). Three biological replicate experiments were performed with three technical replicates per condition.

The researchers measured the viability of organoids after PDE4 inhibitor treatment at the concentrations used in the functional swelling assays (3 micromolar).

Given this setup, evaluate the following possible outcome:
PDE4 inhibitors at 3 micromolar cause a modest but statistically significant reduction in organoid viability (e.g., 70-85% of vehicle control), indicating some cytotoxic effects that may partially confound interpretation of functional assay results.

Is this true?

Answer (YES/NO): NO